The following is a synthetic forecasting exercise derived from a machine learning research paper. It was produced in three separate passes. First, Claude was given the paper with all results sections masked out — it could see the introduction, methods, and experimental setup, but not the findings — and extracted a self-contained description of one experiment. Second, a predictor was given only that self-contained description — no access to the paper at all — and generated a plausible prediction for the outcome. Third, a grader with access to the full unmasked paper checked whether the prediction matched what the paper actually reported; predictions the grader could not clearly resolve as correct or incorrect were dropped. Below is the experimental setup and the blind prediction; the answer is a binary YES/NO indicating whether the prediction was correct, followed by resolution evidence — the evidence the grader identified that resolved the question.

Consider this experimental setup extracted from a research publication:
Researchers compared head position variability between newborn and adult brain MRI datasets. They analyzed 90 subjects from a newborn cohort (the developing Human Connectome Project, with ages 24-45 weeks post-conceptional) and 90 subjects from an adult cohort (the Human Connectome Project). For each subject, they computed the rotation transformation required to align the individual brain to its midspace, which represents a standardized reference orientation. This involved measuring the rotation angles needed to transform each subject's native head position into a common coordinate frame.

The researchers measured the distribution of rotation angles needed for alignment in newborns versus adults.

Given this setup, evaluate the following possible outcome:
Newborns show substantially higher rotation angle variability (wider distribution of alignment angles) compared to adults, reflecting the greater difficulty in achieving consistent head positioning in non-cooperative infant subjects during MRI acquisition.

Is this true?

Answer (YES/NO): YES